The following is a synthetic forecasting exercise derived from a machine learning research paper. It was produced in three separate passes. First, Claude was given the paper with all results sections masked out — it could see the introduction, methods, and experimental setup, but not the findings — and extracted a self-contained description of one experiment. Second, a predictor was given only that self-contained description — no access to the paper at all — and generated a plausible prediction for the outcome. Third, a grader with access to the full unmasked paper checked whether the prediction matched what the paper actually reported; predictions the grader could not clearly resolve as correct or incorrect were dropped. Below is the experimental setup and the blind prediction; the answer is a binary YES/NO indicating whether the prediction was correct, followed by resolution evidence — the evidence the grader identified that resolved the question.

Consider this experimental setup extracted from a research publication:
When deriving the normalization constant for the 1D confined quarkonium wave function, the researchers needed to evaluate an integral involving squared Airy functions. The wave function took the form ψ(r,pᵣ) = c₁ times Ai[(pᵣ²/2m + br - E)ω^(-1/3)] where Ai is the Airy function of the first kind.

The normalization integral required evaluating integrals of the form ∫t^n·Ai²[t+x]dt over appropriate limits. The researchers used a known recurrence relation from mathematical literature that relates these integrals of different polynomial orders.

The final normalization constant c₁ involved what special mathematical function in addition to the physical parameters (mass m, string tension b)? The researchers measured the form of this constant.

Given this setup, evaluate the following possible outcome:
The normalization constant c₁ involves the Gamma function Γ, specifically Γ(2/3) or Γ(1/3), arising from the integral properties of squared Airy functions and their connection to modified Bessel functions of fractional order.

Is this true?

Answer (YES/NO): YES